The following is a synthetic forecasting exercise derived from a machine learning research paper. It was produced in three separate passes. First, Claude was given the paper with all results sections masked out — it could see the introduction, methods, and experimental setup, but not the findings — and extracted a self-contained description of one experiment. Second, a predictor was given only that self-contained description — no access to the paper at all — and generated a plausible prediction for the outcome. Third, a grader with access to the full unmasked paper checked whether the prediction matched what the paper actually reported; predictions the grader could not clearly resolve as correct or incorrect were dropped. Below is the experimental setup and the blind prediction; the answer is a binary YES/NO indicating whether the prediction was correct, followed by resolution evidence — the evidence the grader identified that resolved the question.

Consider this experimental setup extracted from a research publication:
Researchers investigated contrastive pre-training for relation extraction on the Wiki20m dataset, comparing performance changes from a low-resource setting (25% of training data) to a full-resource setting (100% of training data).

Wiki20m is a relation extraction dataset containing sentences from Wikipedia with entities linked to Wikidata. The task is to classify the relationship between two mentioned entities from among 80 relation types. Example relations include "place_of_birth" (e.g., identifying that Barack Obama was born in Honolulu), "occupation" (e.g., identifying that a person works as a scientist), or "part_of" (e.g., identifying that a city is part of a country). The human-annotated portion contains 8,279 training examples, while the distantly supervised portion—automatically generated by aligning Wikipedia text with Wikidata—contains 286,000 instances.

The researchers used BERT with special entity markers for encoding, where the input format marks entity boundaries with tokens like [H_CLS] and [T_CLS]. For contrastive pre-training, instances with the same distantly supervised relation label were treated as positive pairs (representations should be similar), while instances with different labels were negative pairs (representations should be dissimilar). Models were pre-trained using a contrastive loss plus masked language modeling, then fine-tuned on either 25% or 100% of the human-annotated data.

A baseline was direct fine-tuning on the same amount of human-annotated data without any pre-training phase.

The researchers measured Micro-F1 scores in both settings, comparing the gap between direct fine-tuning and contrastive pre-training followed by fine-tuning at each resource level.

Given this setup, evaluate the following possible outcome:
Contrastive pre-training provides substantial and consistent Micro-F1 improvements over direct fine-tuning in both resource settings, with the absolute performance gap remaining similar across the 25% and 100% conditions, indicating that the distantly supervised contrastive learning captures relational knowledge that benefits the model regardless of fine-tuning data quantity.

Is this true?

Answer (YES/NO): NO